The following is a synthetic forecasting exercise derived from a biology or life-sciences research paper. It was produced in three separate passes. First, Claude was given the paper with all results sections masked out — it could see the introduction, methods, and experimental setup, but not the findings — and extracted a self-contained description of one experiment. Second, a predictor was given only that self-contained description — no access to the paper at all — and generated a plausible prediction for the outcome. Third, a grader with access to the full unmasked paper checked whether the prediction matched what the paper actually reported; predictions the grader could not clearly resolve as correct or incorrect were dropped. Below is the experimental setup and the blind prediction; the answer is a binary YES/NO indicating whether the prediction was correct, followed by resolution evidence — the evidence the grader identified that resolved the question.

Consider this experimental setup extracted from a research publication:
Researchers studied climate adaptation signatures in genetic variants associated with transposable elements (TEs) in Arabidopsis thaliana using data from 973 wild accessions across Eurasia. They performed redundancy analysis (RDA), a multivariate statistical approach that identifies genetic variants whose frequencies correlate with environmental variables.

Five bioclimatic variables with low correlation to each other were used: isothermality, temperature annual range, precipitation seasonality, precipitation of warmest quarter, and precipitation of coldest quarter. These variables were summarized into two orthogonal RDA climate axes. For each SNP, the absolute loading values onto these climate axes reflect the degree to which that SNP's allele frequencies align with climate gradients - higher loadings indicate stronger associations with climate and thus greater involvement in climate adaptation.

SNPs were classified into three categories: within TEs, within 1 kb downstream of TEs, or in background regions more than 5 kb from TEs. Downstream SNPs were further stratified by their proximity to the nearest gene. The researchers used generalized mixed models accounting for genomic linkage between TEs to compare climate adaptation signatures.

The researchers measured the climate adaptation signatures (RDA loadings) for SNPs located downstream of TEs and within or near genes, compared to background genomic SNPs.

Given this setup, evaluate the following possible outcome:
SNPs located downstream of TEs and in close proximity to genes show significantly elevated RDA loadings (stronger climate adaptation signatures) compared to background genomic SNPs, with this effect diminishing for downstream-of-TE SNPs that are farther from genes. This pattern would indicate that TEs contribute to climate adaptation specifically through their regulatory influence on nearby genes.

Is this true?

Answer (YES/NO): NO